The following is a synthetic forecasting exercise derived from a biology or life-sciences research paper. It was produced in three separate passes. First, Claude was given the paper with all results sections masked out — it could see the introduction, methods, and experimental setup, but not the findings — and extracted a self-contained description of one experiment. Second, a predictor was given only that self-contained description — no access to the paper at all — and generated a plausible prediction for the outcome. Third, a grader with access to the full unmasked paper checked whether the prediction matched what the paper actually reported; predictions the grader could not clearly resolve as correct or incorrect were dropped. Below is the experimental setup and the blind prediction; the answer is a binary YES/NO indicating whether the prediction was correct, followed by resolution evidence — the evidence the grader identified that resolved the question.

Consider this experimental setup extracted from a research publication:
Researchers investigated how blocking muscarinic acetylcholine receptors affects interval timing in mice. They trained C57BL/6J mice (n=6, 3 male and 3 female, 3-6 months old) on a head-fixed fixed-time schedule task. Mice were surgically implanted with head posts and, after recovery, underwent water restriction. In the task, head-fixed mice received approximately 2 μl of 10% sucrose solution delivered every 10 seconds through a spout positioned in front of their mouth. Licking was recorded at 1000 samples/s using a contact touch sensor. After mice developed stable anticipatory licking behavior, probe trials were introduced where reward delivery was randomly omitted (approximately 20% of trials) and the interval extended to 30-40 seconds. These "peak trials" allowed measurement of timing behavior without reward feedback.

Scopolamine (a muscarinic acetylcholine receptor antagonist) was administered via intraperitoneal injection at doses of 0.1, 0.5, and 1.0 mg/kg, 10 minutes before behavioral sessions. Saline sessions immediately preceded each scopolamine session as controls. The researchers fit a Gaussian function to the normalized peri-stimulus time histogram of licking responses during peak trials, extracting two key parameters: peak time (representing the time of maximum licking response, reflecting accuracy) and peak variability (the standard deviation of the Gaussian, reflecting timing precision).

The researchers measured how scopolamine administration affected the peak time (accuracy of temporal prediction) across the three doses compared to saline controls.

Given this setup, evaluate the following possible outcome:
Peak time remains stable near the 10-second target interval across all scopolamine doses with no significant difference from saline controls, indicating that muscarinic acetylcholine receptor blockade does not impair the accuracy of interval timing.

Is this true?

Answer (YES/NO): YES